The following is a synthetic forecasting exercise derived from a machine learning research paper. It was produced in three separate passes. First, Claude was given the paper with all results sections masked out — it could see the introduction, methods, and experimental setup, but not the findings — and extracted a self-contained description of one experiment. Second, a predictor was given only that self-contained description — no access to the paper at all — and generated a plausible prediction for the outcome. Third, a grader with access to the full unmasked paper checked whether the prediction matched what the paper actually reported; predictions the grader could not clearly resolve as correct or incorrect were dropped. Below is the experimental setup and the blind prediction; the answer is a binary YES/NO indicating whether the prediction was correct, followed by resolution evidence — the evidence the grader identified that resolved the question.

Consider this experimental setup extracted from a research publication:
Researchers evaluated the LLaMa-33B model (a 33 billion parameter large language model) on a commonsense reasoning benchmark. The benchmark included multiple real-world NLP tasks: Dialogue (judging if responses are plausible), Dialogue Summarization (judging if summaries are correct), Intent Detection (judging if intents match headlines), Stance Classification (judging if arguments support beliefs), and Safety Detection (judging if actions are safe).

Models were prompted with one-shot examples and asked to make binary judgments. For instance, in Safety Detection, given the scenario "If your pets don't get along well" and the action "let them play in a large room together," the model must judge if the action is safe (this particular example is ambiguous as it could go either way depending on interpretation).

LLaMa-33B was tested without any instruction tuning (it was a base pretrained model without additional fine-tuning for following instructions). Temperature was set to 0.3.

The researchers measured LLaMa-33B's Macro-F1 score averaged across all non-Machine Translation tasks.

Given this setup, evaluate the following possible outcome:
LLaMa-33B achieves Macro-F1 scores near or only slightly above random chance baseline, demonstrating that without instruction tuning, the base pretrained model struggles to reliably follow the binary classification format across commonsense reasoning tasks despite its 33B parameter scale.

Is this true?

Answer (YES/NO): NO